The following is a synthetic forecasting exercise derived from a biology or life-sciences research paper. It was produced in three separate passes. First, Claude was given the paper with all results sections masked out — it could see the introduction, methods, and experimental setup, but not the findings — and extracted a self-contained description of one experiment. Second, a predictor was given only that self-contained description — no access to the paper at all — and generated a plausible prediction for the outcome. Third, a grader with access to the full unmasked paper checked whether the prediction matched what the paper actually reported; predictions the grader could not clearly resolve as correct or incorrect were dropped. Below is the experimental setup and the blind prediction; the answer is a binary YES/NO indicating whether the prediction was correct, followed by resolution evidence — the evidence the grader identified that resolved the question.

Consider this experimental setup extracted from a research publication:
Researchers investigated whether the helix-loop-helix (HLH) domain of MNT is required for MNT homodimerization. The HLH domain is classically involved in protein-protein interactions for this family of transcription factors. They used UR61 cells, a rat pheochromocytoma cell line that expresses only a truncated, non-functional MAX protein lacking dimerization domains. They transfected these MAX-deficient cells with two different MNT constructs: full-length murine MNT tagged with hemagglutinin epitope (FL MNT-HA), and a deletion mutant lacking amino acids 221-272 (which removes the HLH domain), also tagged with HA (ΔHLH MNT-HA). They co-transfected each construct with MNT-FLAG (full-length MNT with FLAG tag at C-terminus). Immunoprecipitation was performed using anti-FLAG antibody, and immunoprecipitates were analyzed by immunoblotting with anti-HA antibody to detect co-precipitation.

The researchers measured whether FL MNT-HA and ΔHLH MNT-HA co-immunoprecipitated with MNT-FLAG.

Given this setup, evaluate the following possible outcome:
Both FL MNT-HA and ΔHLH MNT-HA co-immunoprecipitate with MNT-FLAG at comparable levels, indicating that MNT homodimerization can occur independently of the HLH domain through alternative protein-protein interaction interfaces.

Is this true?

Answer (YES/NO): NO